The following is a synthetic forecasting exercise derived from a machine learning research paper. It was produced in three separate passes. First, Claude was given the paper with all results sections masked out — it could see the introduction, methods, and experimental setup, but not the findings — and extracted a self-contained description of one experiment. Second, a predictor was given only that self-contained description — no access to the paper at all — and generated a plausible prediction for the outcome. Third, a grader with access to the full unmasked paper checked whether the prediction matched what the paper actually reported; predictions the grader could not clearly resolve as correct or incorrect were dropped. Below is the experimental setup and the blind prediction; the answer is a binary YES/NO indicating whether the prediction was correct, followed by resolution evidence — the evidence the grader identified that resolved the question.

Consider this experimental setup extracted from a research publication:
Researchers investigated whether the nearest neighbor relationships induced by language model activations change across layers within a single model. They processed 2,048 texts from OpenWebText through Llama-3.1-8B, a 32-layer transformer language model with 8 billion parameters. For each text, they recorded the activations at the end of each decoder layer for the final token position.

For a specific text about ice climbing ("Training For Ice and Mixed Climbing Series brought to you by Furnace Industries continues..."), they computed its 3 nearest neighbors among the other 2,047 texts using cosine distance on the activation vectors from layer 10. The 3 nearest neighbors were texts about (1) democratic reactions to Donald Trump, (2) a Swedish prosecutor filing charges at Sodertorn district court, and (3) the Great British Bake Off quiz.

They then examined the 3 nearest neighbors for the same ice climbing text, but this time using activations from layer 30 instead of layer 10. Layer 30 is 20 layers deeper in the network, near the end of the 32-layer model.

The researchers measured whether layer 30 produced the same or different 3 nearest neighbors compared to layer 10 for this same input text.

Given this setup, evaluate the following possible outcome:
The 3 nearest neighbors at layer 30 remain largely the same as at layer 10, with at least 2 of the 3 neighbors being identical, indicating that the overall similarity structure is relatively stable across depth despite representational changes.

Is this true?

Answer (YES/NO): NO